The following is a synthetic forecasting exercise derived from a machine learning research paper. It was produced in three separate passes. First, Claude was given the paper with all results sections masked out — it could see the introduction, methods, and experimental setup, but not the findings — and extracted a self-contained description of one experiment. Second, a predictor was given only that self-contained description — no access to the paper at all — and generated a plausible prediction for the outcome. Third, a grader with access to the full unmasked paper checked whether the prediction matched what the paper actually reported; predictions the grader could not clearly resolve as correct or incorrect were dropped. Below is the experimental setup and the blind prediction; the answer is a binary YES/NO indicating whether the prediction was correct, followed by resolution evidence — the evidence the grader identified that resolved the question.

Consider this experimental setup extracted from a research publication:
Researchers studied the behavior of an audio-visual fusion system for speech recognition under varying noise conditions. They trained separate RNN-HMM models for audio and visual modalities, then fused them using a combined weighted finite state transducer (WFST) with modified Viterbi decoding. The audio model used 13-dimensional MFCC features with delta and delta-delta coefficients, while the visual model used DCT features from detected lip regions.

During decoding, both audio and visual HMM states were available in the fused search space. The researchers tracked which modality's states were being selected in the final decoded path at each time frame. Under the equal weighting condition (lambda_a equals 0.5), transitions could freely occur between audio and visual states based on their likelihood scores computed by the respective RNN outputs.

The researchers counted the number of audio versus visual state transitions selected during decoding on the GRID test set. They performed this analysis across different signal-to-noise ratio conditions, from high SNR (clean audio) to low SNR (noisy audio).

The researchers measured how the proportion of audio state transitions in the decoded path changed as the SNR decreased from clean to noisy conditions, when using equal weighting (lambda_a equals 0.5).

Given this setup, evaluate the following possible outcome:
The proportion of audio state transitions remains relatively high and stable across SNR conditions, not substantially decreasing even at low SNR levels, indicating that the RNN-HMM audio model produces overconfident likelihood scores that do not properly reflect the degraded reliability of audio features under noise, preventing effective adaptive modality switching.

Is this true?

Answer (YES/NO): NO